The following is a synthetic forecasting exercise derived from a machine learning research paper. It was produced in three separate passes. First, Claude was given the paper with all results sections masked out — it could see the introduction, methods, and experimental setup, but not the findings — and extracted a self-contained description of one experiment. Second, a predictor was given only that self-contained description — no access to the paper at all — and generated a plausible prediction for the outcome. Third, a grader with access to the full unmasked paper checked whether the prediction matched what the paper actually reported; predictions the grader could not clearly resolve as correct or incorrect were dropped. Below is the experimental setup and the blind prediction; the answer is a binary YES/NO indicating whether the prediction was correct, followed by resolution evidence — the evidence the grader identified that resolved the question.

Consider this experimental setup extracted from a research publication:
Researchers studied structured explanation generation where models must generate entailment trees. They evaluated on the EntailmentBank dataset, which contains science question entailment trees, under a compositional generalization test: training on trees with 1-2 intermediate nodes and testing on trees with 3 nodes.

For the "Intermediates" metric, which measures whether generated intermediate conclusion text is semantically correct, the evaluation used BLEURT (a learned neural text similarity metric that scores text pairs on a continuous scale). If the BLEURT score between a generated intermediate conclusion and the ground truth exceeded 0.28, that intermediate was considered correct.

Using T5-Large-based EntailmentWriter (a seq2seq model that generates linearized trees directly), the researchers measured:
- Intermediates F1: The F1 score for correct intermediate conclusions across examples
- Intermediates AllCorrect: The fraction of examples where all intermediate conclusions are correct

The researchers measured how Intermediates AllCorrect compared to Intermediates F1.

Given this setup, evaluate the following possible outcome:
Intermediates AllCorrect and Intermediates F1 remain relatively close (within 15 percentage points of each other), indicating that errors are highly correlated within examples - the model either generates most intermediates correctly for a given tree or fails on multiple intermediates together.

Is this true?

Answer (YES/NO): NO